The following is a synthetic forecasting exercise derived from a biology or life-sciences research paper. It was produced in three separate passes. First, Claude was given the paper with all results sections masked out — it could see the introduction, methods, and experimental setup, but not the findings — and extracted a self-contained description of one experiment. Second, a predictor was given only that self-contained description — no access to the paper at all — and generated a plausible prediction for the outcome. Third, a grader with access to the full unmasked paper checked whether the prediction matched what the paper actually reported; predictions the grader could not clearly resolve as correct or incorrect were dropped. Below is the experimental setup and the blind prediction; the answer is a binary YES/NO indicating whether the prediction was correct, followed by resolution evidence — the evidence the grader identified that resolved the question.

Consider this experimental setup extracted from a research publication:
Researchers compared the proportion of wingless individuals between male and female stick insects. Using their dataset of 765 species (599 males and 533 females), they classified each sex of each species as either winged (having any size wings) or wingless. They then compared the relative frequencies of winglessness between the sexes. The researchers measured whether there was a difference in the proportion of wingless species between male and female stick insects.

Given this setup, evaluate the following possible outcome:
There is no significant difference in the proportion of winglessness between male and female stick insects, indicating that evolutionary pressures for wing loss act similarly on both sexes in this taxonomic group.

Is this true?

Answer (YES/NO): NO